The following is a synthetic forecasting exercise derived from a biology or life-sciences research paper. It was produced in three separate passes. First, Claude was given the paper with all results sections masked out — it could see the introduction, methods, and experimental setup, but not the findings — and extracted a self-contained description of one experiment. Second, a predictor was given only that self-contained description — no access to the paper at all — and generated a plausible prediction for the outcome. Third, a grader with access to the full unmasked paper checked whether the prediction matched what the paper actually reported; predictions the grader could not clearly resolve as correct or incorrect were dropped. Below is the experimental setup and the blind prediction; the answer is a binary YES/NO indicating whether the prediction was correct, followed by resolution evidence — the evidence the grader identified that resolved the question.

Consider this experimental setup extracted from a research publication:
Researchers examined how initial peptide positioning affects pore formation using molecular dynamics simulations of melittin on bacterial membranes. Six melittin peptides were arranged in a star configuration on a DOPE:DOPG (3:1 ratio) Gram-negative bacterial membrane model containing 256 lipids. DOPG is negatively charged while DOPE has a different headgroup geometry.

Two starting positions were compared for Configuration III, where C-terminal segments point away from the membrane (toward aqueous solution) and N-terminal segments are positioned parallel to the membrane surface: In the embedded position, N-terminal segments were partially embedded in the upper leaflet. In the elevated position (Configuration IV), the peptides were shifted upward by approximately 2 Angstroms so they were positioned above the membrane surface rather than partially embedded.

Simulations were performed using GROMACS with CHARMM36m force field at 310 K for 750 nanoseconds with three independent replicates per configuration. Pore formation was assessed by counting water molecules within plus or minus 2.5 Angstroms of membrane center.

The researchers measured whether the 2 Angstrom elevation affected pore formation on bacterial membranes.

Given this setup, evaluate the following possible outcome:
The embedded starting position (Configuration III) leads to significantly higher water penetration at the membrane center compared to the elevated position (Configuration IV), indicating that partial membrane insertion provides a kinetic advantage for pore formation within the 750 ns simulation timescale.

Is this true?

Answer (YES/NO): NO